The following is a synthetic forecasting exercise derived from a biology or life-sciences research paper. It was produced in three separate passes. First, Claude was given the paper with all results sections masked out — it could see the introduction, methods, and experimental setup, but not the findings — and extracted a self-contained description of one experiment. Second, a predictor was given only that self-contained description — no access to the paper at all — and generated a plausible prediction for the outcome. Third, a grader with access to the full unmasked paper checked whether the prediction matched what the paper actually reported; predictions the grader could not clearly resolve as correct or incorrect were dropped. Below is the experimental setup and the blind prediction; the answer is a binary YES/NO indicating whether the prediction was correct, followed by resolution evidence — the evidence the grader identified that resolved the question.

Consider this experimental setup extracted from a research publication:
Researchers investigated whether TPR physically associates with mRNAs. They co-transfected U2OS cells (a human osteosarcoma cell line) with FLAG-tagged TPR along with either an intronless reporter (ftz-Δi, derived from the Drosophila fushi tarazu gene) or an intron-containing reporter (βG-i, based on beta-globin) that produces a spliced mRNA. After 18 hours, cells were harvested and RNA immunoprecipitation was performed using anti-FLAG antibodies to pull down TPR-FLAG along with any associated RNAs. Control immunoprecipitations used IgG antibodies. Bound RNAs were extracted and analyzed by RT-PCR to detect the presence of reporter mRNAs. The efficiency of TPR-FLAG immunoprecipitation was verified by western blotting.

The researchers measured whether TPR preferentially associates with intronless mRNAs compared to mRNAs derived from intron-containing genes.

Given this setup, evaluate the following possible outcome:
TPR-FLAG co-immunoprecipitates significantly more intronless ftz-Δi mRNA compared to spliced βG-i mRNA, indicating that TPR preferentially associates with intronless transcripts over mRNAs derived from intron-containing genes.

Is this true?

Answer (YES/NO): NO